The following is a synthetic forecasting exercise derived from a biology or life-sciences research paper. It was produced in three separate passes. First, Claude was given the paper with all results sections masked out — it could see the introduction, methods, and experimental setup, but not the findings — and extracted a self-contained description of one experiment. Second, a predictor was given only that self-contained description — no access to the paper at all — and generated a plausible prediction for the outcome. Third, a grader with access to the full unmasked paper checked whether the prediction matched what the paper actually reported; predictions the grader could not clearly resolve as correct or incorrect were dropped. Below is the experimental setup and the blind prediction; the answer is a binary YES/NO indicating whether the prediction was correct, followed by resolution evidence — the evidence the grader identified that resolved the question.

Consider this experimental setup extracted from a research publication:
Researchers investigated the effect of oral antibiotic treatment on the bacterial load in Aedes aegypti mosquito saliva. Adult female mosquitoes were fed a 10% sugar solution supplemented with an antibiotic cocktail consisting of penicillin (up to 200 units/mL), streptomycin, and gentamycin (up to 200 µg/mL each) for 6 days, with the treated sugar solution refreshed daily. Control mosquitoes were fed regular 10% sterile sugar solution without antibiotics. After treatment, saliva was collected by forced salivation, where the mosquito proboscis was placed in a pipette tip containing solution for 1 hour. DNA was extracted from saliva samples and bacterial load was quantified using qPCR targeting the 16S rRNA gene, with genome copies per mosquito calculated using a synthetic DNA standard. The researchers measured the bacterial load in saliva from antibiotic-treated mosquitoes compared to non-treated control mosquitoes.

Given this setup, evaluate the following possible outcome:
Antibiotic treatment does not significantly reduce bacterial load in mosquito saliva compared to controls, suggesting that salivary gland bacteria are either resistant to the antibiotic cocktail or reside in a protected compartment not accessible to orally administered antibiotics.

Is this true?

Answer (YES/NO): NO